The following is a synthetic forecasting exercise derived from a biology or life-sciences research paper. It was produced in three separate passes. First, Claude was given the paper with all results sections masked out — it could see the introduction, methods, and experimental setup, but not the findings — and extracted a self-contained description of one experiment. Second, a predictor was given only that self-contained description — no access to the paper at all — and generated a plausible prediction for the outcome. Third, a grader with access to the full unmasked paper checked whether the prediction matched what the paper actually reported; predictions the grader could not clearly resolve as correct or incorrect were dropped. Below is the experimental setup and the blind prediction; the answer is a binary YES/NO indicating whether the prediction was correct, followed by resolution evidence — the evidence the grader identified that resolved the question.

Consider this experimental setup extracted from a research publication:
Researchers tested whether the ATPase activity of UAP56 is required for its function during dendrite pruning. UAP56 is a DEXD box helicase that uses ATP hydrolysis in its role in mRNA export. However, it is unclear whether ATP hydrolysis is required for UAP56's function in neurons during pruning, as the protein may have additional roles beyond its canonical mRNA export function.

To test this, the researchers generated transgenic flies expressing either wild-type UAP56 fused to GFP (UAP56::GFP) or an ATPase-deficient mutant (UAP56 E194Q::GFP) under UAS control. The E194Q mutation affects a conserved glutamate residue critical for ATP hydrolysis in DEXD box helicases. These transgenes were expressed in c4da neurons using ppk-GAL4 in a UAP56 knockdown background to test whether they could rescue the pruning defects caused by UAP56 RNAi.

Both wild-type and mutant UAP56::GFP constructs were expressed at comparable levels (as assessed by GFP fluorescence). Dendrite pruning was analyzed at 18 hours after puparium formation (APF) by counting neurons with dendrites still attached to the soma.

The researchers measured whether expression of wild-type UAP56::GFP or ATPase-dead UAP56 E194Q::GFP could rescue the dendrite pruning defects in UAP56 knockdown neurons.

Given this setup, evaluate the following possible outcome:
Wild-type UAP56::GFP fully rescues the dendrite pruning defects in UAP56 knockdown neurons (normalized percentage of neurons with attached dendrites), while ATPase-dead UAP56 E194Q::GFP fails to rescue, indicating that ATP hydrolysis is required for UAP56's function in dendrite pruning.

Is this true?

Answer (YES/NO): NO